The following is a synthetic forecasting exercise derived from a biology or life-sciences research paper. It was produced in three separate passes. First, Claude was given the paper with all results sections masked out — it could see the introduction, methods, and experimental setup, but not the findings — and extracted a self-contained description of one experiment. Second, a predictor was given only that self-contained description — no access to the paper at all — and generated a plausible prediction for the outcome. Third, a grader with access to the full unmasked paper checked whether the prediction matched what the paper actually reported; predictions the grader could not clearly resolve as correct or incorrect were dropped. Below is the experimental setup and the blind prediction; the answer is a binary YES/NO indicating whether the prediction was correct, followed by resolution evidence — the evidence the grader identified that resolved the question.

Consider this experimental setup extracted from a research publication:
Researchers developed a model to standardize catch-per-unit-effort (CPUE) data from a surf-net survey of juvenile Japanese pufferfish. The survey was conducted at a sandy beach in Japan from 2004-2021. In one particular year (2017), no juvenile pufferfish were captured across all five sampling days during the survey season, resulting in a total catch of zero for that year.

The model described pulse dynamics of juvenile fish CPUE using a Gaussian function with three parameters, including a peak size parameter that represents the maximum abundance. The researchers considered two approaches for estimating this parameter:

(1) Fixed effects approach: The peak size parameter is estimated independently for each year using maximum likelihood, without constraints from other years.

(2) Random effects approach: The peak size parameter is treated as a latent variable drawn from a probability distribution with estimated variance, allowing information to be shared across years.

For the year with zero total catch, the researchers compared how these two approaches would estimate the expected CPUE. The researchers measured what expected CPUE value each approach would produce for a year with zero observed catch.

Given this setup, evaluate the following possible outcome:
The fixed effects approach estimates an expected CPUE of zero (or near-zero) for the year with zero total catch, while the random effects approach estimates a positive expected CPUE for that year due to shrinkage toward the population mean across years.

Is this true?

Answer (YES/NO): NO